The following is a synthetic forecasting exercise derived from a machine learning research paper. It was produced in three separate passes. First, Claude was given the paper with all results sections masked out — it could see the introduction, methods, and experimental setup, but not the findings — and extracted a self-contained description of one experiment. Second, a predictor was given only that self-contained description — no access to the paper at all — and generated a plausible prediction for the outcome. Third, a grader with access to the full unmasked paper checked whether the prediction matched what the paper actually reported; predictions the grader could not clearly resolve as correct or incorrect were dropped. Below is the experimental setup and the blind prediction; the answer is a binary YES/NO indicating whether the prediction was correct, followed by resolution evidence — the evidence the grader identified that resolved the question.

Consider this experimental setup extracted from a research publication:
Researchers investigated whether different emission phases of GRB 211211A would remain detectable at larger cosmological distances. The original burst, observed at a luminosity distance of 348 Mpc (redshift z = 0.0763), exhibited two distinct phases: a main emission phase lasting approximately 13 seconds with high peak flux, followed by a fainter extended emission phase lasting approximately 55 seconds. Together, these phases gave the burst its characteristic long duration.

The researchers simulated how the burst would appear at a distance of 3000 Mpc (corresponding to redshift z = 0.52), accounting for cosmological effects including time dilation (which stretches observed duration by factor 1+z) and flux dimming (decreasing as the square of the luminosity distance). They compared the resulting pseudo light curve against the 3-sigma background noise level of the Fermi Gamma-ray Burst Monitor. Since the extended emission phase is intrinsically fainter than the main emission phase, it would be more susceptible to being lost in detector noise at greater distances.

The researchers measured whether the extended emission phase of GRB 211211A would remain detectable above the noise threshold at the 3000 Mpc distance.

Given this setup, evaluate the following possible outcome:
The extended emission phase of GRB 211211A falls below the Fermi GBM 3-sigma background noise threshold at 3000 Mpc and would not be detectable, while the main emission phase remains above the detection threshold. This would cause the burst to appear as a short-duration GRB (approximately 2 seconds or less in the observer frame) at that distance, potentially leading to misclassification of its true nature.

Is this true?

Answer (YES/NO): NO